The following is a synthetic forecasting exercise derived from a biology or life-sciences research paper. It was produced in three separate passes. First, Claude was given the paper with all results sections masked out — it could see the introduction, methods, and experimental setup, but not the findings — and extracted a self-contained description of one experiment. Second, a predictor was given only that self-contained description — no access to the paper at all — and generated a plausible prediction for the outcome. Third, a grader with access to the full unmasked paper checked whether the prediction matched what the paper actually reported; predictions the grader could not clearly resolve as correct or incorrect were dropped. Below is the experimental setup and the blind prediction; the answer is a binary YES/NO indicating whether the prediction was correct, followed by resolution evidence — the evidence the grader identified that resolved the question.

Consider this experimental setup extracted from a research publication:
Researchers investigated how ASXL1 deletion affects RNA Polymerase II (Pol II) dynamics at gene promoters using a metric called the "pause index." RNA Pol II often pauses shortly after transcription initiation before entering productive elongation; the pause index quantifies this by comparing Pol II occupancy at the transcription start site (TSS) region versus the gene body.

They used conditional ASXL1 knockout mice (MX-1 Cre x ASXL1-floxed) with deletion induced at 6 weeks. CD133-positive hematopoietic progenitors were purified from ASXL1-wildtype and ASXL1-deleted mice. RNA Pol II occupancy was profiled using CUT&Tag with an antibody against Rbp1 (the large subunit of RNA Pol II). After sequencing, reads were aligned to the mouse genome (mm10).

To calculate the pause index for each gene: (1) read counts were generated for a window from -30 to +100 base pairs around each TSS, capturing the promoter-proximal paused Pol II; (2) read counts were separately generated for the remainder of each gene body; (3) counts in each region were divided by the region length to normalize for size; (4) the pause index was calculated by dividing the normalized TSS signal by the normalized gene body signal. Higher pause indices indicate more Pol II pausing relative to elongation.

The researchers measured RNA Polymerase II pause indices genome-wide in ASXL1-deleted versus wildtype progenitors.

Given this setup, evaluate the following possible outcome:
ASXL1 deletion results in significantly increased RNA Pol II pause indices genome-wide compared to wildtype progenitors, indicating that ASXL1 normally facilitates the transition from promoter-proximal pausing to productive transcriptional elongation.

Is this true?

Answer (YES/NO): NO